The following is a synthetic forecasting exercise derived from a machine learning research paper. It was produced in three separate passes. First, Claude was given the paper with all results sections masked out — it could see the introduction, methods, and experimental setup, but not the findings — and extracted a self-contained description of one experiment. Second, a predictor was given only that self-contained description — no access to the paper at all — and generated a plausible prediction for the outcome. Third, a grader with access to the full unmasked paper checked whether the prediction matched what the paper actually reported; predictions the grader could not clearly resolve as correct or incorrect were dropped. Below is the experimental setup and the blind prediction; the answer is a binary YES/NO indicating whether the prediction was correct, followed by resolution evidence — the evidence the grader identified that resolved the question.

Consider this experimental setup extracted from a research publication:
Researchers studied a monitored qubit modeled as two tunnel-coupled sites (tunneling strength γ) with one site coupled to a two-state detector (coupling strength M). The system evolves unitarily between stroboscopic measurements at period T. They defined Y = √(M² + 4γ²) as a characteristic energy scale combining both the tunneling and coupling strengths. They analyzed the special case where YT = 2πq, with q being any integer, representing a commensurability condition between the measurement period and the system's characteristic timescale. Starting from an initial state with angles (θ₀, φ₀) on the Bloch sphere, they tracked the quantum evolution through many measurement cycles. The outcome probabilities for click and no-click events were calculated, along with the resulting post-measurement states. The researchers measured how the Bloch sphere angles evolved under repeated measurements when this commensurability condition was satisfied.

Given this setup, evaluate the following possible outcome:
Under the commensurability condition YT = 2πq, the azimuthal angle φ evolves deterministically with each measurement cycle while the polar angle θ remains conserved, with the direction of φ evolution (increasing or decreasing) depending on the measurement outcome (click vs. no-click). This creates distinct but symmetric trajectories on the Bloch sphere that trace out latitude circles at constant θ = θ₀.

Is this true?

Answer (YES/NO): NO